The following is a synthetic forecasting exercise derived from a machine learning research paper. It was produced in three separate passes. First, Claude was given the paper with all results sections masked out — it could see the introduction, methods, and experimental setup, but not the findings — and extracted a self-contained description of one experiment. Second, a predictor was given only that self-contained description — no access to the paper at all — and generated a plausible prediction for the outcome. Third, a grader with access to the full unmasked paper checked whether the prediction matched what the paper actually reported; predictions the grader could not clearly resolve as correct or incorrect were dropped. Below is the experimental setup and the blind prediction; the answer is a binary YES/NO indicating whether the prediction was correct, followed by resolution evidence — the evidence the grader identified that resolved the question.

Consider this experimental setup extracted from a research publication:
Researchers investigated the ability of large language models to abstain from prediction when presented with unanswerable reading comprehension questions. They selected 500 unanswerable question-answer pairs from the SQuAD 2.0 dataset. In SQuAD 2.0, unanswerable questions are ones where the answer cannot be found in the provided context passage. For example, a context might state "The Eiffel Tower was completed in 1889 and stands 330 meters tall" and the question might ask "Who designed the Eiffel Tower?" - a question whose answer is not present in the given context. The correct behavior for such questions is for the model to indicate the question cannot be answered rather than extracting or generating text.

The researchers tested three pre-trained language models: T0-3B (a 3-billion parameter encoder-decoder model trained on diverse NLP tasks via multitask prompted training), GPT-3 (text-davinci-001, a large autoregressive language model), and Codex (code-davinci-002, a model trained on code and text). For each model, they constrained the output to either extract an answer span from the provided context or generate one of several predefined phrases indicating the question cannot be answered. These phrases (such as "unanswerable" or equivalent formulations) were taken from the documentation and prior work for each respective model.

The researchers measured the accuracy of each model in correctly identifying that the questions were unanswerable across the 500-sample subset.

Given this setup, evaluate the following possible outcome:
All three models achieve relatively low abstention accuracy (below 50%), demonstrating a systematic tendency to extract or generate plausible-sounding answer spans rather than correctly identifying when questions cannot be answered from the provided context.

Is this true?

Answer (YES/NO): YES